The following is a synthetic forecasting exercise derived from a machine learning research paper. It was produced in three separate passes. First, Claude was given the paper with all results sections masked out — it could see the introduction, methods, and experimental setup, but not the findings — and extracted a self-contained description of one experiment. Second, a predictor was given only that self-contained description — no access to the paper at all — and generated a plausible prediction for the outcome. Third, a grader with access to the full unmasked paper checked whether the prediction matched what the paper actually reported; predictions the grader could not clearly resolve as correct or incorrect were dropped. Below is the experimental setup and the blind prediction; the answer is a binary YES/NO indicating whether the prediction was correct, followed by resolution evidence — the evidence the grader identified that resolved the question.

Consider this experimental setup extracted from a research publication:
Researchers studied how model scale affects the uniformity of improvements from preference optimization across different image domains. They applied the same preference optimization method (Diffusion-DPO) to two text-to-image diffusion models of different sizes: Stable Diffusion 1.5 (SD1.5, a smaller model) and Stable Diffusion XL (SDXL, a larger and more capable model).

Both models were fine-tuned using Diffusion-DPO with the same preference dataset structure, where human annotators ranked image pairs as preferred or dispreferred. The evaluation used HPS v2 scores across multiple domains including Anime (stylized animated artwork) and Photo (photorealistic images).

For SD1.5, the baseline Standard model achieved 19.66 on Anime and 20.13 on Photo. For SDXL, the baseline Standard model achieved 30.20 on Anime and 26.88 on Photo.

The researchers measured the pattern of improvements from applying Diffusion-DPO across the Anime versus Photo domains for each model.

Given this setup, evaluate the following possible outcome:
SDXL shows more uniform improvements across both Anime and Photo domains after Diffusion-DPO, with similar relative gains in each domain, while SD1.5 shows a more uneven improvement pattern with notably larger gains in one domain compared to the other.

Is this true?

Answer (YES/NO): YES